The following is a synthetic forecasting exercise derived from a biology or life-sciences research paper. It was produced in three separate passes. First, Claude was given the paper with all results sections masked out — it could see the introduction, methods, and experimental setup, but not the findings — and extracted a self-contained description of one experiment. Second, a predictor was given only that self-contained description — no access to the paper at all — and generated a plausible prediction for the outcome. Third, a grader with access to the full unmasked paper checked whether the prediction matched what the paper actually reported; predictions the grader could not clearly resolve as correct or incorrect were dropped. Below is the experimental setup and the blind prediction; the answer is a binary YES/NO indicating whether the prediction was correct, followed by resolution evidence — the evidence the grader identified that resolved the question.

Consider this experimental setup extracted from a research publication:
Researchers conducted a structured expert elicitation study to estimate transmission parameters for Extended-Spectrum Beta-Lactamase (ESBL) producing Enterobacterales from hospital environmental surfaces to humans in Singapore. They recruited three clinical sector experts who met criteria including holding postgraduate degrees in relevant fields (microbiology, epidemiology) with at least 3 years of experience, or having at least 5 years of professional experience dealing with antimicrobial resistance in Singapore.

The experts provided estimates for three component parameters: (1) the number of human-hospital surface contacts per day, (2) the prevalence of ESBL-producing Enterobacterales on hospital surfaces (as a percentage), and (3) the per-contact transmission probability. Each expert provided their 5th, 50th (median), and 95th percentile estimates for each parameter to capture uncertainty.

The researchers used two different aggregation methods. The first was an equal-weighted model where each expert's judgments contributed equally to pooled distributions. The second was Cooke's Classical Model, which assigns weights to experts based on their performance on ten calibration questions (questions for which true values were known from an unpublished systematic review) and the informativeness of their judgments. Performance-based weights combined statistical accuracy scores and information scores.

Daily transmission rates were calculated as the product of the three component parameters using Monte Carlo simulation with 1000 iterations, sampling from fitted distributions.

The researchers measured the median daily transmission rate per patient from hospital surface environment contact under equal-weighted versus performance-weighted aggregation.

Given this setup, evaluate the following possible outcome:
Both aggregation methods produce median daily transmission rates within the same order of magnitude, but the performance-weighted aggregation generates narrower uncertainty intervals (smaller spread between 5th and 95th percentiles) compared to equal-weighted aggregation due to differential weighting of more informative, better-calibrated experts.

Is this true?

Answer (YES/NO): NO